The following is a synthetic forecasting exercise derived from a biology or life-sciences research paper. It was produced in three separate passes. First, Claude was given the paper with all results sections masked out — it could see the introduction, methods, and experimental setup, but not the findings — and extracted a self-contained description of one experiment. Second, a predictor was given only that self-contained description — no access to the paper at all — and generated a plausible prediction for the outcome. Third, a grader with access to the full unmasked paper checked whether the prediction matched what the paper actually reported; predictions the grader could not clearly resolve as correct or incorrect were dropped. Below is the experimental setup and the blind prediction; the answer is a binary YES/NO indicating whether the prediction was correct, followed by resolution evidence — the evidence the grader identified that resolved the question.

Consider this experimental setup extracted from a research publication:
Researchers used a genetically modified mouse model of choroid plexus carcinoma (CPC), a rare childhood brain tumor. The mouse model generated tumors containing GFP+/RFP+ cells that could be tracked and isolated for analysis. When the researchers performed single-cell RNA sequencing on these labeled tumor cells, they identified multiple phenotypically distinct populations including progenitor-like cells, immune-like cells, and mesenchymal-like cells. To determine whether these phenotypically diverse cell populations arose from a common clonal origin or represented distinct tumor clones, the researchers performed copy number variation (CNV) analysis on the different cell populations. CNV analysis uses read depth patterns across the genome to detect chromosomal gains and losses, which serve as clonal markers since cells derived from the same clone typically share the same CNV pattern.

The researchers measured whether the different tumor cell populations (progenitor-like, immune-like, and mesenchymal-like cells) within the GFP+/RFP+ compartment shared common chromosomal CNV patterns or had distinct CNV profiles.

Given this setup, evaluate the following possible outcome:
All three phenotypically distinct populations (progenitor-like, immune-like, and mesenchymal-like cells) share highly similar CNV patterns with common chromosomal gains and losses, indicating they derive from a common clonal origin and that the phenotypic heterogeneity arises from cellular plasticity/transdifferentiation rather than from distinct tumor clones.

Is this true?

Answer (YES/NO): YES